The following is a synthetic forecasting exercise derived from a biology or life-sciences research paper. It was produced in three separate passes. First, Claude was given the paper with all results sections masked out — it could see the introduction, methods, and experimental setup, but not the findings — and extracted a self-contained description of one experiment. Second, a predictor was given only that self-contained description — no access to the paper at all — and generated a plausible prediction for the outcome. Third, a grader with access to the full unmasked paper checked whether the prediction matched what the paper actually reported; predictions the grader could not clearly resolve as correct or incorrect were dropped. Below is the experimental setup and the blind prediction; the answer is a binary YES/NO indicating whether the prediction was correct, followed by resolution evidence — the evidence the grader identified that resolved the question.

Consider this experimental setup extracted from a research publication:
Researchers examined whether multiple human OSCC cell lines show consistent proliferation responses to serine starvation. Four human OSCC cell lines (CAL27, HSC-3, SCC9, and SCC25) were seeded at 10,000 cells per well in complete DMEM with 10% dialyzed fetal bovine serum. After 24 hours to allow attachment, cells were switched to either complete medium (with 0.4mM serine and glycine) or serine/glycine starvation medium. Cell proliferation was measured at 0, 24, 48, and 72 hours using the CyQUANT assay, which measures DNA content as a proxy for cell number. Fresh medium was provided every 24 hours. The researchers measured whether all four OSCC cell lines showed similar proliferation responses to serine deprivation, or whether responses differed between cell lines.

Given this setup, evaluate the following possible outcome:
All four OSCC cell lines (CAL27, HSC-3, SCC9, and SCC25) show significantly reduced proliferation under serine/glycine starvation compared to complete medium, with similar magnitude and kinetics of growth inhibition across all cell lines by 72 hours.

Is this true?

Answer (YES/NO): NO